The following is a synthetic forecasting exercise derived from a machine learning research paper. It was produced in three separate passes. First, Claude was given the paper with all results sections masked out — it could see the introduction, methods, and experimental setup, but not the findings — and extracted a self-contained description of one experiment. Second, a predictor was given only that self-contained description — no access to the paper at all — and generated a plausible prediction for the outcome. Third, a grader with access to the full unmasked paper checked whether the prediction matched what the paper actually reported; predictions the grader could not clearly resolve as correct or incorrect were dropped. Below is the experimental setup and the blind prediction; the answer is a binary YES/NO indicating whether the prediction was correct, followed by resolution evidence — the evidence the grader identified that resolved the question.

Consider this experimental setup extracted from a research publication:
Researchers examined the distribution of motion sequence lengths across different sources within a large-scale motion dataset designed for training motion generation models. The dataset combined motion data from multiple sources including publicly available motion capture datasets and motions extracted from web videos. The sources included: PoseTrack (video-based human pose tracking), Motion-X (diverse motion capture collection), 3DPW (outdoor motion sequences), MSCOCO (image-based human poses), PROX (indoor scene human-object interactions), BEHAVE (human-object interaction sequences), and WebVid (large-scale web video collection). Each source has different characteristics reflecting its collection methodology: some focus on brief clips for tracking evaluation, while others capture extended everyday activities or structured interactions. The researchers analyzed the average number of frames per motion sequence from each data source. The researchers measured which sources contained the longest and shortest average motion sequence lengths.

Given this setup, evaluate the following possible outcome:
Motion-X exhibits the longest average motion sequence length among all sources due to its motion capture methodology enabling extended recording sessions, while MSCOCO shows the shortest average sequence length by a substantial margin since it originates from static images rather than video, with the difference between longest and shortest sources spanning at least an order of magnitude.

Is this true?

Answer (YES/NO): NO